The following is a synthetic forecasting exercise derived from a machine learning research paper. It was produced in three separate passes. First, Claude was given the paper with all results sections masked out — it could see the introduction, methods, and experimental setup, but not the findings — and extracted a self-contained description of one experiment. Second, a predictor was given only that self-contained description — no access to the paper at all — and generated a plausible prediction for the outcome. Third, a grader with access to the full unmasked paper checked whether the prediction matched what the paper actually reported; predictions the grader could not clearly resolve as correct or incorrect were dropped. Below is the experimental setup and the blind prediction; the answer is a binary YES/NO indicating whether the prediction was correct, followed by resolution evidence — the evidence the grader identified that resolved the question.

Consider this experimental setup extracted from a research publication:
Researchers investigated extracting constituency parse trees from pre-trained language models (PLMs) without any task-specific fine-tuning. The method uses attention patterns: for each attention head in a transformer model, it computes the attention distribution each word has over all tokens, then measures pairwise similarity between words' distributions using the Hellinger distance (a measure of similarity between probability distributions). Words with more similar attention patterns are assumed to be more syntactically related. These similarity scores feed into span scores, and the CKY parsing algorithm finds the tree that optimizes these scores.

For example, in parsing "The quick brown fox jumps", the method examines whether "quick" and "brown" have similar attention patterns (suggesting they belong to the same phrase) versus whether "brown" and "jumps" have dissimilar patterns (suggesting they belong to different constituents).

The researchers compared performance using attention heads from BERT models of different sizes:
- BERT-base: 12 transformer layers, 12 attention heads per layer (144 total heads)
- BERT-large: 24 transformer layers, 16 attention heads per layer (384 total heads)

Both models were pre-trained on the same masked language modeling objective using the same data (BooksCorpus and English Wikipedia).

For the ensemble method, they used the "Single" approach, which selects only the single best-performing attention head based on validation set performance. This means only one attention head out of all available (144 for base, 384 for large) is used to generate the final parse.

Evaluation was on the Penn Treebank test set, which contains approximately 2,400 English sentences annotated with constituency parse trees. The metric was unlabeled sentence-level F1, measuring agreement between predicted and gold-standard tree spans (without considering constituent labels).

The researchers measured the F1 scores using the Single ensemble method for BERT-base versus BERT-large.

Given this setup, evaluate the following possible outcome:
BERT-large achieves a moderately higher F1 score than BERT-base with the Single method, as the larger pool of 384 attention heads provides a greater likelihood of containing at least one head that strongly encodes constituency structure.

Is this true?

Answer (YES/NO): YES